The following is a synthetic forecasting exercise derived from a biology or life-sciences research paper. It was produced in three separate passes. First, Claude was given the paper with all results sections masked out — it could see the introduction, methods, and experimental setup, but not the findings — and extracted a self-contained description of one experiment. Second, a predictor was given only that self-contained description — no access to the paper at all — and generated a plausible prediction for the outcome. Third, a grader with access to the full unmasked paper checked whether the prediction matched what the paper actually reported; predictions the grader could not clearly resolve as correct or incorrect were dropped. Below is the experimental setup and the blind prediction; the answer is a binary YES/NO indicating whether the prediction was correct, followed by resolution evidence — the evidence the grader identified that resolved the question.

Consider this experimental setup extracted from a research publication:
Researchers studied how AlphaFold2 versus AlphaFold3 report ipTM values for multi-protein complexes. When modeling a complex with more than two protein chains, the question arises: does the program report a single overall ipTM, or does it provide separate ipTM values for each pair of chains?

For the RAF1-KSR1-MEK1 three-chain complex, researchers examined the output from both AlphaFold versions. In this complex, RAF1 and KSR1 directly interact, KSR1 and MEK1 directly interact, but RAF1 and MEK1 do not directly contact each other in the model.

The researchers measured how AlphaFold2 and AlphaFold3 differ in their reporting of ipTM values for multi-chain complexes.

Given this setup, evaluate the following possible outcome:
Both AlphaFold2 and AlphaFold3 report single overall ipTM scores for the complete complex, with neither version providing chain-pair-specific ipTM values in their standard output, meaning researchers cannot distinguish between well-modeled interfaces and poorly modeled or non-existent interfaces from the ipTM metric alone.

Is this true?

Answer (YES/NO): NO